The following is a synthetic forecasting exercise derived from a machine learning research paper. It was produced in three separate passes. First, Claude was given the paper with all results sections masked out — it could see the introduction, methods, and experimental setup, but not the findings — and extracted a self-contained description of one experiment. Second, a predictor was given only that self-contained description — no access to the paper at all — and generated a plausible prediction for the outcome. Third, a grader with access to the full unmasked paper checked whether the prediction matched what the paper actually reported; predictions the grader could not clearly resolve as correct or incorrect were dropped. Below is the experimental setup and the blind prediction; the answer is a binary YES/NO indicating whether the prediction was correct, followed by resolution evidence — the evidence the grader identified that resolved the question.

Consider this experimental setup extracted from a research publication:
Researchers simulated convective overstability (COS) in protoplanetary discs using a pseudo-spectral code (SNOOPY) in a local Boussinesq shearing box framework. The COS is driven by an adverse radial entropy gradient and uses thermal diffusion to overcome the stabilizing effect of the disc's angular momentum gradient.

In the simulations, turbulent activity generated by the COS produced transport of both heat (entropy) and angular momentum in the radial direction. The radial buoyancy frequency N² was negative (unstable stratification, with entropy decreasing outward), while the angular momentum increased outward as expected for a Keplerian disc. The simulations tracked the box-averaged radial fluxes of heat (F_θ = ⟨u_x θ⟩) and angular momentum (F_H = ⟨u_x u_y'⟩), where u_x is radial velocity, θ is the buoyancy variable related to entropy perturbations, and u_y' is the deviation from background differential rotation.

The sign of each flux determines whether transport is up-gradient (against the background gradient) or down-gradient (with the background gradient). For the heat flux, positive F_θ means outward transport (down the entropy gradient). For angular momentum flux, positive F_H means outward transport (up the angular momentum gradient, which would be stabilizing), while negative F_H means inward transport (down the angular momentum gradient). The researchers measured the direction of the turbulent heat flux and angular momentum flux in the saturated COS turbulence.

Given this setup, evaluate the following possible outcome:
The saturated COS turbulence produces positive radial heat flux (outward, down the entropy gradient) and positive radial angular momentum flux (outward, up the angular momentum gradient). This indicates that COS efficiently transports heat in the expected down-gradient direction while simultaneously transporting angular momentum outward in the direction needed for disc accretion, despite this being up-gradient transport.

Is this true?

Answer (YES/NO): NO